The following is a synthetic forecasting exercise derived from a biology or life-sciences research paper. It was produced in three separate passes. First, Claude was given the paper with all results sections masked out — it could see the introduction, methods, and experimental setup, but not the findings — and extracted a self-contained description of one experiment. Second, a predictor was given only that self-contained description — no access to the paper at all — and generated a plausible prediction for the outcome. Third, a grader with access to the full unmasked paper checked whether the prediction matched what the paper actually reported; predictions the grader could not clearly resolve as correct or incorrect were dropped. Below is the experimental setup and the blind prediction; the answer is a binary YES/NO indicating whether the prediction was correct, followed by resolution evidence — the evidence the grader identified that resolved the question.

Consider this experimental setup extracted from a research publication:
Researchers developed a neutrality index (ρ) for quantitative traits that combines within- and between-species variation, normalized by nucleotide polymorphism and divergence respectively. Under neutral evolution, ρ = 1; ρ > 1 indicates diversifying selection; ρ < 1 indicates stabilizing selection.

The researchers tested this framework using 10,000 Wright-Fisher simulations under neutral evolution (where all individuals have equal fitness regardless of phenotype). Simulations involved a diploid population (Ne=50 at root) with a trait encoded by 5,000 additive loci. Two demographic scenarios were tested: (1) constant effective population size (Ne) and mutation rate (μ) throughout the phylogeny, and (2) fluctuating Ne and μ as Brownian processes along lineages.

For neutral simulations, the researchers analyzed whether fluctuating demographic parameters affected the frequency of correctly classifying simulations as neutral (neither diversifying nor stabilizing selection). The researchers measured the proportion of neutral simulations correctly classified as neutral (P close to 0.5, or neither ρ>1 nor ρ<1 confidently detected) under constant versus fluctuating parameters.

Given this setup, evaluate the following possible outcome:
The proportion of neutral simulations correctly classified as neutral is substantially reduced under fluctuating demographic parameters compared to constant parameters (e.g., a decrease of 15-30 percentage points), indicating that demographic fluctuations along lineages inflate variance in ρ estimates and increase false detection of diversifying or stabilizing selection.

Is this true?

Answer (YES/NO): YES